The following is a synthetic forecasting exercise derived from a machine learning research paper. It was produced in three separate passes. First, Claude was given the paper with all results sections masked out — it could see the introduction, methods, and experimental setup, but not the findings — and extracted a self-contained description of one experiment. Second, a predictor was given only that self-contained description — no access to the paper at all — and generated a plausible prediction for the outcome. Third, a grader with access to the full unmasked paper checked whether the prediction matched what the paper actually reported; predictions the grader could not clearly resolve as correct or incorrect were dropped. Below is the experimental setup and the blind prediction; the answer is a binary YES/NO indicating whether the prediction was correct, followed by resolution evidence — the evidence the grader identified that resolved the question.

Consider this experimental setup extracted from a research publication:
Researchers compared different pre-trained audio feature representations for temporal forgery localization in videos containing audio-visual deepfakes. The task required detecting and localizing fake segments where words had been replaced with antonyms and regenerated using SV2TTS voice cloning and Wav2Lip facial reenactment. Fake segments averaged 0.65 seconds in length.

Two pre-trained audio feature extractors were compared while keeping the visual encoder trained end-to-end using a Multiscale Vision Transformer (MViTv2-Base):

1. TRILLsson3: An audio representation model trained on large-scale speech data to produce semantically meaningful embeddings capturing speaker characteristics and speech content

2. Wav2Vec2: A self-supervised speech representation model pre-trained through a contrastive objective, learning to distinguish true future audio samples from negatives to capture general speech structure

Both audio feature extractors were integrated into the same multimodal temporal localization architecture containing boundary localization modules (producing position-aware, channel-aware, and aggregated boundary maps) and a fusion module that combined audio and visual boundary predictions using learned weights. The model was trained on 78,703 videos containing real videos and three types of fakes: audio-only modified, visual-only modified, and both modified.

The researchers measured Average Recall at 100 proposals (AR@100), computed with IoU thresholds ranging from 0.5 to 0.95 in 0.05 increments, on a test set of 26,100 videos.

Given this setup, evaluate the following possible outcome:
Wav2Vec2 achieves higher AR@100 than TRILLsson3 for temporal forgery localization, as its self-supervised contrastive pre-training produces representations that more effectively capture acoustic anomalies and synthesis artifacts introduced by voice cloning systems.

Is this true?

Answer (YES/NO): YES